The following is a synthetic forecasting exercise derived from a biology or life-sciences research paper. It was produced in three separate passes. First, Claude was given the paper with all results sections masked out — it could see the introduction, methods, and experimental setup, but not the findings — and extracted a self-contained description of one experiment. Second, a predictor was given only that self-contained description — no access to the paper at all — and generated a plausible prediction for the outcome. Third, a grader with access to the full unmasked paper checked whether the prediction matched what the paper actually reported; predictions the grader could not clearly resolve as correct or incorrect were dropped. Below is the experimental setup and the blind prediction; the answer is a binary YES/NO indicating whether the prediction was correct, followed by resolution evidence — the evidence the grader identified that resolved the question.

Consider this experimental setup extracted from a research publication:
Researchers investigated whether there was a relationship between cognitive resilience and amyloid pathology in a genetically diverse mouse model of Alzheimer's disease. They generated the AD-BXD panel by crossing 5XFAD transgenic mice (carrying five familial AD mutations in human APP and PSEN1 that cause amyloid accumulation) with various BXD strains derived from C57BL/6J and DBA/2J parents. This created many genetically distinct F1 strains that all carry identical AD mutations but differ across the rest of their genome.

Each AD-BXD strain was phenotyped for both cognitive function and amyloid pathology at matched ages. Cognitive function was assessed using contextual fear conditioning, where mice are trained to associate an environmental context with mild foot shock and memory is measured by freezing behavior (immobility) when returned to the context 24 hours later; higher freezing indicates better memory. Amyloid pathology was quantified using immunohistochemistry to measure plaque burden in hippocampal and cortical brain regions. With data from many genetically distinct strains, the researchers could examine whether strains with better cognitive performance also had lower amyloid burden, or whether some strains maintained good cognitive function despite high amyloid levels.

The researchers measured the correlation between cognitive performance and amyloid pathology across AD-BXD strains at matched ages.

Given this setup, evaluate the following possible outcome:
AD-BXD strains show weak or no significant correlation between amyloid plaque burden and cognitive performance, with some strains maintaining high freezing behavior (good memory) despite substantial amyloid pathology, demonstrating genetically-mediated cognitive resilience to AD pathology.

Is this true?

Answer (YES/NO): YES